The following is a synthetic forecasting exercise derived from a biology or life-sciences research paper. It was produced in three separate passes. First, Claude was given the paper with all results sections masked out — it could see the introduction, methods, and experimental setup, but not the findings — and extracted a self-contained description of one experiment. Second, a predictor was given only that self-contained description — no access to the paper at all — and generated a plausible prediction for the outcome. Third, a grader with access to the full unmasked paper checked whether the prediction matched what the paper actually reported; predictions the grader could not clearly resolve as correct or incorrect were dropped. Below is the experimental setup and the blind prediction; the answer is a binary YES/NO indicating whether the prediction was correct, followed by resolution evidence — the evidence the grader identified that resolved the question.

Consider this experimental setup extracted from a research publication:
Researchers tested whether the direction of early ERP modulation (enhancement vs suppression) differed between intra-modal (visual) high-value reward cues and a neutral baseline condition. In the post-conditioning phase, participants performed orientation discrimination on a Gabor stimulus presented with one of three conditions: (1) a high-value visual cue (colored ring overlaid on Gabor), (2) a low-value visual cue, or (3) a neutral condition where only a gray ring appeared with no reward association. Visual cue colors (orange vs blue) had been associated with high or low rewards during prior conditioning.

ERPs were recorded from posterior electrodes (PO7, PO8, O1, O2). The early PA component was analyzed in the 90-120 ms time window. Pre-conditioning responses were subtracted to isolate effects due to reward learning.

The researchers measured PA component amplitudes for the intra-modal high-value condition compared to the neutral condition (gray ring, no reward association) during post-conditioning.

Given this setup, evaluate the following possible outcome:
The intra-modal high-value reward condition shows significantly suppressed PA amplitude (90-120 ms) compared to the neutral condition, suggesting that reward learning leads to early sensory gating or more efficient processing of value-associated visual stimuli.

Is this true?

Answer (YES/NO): YES